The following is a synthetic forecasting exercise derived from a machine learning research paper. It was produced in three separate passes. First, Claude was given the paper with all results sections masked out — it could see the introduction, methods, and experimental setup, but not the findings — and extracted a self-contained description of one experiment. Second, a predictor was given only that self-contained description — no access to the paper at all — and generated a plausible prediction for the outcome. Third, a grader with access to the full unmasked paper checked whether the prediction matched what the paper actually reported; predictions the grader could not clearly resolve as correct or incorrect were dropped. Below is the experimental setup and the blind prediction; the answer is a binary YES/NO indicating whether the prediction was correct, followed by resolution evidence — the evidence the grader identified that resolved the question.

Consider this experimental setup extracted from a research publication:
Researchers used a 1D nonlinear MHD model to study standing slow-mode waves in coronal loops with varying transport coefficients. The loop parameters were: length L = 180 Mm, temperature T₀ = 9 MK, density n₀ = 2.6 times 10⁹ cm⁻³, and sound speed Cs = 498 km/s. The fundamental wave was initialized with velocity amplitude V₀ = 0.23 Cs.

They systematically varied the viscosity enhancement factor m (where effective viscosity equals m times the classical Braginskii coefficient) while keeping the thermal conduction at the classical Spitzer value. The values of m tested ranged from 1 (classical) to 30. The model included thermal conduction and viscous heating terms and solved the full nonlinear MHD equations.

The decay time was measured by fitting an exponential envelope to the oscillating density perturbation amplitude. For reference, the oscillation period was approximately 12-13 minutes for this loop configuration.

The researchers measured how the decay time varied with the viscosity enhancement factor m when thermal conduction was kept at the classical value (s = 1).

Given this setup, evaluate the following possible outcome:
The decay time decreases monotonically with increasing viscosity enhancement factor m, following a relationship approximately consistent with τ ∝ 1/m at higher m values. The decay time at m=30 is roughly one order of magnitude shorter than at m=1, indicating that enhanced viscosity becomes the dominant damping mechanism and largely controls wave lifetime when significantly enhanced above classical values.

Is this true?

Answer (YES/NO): NO